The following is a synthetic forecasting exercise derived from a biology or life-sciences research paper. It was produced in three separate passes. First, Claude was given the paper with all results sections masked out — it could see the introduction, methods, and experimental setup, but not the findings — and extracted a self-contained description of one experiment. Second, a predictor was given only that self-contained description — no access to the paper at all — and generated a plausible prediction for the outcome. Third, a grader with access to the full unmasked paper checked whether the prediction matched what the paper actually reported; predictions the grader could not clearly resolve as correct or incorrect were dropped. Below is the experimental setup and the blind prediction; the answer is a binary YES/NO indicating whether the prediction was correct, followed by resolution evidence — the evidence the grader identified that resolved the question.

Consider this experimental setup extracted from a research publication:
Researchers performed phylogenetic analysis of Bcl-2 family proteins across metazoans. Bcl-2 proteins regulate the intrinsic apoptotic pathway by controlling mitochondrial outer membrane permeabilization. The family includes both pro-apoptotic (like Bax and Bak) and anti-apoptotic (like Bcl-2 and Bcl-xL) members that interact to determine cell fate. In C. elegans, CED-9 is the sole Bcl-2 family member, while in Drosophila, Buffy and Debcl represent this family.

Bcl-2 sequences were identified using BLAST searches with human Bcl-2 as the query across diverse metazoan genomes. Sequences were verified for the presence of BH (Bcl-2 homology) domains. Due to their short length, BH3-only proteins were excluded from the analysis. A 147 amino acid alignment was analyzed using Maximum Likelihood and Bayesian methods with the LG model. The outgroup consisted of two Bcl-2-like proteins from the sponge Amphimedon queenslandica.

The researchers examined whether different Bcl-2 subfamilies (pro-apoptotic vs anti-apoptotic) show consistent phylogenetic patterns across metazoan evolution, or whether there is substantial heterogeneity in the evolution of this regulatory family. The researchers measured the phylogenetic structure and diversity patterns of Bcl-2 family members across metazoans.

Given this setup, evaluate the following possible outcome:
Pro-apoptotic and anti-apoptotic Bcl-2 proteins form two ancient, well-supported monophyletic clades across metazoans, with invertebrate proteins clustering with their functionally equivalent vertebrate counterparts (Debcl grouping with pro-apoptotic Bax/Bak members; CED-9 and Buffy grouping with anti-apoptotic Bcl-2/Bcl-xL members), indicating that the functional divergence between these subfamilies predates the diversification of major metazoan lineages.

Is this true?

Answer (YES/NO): NO